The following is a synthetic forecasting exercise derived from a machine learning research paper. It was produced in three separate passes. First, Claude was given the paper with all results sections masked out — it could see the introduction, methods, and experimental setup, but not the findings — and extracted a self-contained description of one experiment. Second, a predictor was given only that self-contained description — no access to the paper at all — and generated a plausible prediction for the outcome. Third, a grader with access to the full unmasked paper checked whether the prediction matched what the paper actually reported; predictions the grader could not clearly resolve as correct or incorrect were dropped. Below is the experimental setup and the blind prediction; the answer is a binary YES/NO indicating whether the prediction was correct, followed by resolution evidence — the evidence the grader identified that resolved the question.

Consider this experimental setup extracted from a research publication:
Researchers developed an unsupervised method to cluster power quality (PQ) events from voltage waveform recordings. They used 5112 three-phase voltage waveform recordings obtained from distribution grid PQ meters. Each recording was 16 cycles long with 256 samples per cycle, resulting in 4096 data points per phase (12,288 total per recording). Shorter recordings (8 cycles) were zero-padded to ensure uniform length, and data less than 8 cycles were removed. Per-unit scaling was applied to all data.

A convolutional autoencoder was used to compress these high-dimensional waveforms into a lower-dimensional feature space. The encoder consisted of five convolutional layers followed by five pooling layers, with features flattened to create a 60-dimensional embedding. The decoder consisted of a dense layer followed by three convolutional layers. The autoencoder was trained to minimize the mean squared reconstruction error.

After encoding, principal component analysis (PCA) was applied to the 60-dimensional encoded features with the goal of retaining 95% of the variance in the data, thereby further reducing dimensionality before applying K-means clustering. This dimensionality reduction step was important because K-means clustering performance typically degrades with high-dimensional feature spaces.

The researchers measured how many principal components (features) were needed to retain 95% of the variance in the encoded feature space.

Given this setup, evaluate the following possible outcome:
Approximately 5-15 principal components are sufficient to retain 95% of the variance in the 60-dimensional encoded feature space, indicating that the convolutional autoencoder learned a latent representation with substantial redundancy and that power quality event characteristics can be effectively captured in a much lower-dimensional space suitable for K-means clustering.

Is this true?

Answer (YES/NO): NO